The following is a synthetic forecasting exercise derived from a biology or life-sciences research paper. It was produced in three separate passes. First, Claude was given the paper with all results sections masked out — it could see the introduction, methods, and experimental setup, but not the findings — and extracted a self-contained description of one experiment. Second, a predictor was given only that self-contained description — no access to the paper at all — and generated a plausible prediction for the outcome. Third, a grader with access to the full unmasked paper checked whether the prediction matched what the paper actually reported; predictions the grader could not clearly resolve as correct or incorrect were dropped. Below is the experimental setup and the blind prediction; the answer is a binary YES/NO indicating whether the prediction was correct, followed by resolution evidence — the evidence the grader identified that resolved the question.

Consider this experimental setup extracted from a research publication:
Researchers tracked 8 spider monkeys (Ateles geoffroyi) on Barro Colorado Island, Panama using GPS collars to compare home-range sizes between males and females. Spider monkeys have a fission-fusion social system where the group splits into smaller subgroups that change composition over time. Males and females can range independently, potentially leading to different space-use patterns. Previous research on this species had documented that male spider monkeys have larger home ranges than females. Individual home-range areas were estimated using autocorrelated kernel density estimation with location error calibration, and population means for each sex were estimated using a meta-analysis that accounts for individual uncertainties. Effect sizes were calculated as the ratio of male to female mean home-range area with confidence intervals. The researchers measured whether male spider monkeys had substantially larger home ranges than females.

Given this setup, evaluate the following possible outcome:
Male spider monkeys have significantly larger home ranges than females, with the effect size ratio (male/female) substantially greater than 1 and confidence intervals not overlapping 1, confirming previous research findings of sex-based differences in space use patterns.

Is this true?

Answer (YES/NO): NO